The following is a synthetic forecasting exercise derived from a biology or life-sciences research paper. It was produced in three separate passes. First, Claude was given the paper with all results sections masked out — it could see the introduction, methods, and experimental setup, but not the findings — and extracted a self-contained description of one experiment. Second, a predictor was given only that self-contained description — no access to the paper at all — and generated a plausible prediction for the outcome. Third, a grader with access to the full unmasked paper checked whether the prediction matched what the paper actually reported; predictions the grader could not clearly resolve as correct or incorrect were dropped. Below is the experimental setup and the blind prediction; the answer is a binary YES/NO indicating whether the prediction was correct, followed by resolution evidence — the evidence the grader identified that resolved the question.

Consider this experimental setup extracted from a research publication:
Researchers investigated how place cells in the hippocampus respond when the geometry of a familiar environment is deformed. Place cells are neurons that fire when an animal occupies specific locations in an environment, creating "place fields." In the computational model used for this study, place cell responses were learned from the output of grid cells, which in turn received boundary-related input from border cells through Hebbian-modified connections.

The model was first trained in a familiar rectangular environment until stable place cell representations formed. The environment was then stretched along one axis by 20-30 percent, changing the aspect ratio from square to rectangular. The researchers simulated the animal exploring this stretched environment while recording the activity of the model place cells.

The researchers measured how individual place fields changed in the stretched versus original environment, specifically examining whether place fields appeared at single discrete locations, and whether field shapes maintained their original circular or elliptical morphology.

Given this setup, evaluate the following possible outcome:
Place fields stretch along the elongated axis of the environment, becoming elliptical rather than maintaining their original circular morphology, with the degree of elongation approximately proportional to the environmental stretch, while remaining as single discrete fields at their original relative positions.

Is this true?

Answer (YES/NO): NO